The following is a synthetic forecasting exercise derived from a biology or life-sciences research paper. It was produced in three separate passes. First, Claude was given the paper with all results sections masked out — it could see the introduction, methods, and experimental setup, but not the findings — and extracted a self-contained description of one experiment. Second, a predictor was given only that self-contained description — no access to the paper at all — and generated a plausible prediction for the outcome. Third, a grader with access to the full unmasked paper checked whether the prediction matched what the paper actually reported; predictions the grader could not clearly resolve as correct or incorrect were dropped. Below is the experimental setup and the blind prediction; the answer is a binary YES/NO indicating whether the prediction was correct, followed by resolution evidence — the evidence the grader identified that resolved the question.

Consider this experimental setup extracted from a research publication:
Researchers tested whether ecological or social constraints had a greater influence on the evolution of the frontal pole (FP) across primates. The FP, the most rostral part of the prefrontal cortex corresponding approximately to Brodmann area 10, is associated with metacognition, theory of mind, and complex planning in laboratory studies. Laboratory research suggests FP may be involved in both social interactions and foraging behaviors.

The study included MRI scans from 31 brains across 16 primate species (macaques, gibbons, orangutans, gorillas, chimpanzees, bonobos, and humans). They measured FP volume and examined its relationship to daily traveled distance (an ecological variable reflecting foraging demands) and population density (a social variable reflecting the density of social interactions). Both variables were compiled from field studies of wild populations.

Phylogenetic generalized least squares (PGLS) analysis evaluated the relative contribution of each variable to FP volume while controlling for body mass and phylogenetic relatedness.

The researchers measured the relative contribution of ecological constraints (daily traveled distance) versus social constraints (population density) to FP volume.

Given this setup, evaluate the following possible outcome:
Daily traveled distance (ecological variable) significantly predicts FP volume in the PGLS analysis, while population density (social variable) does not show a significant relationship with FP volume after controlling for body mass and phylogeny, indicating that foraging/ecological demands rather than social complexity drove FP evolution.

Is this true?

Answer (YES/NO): NO